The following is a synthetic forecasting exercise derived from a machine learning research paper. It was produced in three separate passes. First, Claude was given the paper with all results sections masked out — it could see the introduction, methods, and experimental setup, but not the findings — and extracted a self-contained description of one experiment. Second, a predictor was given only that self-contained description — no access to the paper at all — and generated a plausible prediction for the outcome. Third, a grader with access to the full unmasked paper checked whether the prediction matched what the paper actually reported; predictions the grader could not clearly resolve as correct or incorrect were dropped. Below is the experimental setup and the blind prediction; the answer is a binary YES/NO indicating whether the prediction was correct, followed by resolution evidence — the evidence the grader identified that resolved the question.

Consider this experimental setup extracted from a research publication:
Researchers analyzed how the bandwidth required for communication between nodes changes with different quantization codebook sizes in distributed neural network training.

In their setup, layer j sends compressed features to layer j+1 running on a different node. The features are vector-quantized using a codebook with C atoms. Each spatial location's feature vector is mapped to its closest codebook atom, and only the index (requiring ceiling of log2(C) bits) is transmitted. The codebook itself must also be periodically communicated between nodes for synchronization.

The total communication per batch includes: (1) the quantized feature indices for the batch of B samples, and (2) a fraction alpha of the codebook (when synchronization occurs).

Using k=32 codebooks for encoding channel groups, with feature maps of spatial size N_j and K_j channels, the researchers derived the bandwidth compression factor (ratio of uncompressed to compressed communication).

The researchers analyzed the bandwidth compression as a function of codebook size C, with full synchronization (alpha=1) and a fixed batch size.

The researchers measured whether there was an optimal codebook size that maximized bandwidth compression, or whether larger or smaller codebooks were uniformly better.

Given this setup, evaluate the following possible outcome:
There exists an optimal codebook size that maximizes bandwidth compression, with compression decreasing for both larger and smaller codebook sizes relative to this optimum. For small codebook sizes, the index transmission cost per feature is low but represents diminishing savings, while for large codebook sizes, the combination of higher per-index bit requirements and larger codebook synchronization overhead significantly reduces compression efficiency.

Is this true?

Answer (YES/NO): NO